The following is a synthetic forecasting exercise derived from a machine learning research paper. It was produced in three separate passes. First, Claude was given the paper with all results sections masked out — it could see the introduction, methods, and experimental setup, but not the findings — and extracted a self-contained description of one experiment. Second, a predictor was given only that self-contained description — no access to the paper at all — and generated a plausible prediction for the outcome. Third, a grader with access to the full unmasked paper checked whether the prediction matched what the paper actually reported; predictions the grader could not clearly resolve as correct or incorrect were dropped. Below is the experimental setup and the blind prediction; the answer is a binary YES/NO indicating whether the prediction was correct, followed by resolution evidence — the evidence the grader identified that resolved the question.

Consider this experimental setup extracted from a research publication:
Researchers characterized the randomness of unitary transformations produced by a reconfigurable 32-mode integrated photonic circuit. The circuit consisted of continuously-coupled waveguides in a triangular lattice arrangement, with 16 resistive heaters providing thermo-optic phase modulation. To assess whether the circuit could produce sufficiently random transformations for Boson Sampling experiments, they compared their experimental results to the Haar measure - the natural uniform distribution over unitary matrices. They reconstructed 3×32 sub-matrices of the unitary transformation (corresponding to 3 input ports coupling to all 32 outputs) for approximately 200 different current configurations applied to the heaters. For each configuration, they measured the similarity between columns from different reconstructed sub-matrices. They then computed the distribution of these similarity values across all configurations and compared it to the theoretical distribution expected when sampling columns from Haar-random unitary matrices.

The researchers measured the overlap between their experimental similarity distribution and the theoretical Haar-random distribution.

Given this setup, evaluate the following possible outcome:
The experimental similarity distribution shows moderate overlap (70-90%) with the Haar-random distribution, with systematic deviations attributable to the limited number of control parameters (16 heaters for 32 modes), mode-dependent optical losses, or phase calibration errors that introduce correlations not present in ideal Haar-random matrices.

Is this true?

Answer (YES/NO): NO